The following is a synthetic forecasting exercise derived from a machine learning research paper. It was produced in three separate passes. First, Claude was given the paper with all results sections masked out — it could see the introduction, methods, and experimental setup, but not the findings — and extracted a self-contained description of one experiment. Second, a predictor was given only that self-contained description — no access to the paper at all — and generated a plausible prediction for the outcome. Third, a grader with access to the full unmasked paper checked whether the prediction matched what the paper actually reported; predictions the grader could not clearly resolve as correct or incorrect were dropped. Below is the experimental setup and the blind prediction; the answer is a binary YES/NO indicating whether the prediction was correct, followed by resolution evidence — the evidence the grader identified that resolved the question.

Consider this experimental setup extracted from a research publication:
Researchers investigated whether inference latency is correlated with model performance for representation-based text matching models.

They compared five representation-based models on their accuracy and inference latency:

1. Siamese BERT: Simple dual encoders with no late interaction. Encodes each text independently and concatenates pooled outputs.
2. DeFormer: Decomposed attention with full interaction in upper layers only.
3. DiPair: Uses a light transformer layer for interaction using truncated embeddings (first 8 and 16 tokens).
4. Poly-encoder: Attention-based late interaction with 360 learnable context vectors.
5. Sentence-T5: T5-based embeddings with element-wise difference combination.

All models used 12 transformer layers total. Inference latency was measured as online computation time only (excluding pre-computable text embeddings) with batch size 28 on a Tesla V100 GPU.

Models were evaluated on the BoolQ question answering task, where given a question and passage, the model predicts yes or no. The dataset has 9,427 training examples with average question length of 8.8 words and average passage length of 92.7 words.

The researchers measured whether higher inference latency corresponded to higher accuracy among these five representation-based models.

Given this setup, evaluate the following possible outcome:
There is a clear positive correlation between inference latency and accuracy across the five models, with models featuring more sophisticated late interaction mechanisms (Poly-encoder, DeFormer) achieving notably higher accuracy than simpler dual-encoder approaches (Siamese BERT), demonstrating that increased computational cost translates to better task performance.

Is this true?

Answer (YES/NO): NO